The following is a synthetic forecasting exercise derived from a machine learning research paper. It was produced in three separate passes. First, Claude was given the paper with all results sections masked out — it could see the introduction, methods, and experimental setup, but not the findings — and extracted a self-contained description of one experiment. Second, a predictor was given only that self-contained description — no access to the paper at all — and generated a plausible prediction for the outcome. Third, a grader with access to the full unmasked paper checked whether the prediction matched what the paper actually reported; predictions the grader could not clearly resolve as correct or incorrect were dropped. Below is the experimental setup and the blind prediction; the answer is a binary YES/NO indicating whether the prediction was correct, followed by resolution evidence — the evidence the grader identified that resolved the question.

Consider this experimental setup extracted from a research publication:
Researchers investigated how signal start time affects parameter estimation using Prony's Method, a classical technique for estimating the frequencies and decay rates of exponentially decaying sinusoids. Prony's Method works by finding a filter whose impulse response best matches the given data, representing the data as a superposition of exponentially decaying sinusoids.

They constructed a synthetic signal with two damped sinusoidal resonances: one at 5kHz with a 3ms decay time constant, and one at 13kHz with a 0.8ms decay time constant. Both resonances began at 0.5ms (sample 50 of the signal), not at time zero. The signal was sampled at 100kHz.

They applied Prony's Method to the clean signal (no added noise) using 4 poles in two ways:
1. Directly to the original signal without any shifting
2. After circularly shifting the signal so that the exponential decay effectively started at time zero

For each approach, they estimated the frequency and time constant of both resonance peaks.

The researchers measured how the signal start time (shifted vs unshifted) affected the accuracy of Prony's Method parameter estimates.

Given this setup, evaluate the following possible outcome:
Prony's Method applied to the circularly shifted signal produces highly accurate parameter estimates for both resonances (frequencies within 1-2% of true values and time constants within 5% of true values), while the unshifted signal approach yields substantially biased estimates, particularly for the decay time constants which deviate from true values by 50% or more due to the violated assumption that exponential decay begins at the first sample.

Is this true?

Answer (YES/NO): NO